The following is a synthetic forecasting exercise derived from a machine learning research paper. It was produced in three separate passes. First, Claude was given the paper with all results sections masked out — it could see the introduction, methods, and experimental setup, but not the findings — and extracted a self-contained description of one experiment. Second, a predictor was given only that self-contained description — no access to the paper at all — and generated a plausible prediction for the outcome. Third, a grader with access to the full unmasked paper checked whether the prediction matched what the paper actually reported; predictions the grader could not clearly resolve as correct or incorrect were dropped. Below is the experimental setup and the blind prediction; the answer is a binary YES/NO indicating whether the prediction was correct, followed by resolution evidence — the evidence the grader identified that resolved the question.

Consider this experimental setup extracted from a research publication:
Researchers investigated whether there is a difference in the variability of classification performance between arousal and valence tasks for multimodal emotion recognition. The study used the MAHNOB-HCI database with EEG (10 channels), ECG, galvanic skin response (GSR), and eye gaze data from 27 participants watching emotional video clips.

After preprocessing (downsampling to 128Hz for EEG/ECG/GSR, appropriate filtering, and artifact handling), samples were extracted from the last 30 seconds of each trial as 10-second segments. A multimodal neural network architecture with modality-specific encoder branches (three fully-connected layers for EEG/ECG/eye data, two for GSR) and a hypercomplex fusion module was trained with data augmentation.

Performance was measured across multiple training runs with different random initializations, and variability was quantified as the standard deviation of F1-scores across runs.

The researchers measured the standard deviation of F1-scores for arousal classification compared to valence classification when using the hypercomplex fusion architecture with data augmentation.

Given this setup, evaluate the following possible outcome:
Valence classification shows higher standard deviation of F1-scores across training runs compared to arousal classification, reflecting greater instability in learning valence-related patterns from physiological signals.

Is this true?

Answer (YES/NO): YES